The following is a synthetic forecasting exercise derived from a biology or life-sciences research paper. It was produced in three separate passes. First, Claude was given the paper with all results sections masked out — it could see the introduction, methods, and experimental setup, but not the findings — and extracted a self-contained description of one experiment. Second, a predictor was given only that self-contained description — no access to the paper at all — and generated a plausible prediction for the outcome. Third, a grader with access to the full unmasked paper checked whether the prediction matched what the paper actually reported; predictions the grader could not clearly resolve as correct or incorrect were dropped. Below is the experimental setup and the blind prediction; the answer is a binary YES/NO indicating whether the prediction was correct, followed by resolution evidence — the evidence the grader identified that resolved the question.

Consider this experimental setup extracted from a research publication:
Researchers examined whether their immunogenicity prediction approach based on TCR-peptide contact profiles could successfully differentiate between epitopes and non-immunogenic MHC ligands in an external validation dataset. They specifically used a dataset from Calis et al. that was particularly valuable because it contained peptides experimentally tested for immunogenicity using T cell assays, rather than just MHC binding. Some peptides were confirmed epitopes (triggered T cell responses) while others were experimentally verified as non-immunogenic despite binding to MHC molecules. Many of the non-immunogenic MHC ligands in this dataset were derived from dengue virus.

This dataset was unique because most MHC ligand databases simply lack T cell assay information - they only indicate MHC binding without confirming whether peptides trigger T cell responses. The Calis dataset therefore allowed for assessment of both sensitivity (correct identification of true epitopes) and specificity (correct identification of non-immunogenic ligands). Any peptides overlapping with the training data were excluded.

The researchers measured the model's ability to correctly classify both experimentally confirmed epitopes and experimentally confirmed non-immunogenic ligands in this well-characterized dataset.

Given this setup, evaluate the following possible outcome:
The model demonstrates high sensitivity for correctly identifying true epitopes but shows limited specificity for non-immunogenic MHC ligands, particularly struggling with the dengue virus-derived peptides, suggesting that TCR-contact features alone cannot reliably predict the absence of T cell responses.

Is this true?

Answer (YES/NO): NO